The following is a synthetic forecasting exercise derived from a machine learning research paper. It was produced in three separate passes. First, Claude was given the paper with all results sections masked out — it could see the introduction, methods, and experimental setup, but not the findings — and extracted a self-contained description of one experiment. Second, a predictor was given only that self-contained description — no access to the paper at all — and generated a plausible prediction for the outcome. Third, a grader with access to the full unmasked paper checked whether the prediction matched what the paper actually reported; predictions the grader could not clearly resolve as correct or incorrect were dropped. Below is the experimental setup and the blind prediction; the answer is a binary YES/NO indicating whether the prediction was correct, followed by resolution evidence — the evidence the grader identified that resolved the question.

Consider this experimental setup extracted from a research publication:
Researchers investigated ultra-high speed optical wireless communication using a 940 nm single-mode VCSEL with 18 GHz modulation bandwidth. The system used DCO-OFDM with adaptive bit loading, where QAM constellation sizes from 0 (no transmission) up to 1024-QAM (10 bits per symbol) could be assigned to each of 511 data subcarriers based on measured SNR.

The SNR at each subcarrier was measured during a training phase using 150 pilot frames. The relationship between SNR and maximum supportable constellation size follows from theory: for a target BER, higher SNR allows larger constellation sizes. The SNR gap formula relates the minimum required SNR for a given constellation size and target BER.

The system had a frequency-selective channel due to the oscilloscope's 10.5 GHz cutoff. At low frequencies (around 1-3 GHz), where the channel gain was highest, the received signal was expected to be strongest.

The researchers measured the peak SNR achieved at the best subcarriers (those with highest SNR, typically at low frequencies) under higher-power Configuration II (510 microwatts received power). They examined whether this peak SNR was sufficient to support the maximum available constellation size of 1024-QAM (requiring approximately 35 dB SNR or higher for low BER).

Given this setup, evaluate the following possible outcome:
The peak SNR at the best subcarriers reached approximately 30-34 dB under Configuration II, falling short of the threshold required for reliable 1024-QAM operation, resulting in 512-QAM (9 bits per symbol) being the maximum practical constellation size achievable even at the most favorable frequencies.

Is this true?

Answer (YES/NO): NO